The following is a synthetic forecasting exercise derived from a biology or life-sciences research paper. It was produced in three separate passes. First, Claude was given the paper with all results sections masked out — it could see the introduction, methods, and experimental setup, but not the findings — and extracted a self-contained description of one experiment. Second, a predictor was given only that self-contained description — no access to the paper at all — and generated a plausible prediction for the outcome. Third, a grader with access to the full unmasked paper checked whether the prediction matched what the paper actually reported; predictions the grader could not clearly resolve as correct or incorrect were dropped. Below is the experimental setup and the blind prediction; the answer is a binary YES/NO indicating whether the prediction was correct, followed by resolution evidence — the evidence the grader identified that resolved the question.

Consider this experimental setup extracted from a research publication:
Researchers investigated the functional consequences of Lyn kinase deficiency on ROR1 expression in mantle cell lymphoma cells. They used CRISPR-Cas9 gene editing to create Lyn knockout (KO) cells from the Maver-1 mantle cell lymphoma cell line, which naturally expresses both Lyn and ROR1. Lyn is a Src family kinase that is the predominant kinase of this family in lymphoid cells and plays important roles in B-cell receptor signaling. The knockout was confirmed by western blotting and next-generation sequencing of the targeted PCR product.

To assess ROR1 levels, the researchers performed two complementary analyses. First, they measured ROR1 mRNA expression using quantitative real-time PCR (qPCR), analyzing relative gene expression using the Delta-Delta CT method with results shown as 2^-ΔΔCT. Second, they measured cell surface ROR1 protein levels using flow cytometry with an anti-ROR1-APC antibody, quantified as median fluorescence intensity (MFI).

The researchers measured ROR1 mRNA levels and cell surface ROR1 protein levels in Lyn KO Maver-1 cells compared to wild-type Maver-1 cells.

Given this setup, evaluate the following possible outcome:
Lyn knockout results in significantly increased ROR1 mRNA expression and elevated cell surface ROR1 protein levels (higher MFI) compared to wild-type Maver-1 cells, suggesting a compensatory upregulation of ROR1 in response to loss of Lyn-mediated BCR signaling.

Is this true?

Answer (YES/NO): NO